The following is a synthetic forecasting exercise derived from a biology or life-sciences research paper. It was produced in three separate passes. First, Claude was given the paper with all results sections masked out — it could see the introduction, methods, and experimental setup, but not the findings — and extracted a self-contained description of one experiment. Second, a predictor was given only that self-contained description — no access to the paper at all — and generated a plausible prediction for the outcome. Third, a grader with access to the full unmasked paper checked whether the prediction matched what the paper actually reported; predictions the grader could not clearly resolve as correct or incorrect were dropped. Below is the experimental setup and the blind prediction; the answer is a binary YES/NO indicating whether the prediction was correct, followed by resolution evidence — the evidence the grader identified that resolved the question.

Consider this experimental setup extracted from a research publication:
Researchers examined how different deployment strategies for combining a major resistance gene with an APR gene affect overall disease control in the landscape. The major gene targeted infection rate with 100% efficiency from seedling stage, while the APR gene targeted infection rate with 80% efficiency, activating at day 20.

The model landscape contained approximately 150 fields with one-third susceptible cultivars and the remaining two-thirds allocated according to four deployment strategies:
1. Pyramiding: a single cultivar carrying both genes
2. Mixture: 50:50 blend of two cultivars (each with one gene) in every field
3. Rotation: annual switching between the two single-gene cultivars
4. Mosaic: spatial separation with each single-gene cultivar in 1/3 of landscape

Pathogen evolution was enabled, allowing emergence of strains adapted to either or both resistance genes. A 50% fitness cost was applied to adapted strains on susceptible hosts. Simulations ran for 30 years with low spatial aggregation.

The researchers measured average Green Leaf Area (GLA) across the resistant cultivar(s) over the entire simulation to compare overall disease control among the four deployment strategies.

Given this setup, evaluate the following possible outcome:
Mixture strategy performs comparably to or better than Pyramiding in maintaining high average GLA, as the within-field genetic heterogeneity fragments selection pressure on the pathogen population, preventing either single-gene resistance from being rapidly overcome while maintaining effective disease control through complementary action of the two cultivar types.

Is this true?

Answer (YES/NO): YES